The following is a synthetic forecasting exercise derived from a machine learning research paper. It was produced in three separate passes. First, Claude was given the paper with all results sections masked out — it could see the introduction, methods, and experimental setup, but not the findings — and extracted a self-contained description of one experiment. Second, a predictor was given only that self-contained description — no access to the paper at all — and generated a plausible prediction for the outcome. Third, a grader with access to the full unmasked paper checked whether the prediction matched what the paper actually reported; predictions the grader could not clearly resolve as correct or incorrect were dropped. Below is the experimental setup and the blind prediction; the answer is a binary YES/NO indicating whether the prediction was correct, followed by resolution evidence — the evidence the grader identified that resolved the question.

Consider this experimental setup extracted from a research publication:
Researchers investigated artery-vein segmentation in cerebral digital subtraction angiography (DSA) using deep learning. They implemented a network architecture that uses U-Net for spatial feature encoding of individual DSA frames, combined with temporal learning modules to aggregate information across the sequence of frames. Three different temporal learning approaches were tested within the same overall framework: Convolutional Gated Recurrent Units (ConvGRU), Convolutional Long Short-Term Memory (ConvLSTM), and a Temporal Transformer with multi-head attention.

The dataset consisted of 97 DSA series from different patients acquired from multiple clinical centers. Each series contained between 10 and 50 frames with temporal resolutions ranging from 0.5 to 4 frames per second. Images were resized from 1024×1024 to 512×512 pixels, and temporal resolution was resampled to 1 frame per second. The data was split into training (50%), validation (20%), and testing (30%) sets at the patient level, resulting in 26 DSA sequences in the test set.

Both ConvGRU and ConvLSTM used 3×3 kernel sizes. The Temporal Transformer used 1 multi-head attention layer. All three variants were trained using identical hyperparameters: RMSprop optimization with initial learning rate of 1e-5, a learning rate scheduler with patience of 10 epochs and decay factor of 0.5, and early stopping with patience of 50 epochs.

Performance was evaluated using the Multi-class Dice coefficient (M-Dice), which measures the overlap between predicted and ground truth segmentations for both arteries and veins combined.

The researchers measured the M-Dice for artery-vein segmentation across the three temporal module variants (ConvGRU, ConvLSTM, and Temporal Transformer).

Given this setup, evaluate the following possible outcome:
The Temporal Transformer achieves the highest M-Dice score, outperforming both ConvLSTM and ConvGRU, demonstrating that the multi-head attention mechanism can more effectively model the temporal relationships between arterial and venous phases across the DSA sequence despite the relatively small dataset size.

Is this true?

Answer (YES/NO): NO